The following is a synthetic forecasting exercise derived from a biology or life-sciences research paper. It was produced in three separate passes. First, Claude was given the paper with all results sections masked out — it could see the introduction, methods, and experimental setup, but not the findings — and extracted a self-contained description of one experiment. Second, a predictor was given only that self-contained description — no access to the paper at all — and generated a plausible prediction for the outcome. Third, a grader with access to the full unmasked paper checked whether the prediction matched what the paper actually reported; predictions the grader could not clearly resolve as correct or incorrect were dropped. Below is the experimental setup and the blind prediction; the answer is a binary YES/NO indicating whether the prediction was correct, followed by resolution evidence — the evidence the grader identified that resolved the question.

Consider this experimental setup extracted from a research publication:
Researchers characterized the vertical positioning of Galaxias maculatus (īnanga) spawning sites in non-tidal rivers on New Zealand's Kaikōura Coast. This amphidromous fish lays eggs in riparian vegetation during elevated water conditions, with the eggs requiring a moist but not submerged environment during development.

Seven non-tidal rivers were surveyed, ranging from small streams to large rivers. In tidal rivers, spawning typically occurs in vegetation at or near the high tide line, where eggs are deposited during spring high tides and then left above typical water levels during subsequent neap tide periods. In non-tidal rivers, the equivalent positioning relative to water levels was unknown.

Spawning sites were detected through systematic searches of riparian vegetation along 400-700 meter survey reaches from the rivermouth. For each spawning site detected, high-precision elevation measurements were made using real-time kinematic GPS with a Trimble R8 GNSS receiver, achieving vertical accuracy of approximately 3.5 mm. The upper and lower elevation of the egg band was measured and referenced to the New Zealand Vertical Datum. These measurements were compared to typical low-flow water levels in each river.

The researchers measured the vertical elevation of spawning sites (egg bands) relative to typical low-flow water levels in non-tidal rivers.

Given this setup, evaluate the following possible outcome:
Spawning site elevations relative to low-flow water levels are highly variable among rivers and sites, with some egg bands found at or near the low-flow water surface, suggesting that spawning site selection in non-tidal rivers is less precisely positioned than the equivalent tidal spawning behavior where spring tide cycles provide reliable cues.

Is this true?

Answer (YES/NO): NO